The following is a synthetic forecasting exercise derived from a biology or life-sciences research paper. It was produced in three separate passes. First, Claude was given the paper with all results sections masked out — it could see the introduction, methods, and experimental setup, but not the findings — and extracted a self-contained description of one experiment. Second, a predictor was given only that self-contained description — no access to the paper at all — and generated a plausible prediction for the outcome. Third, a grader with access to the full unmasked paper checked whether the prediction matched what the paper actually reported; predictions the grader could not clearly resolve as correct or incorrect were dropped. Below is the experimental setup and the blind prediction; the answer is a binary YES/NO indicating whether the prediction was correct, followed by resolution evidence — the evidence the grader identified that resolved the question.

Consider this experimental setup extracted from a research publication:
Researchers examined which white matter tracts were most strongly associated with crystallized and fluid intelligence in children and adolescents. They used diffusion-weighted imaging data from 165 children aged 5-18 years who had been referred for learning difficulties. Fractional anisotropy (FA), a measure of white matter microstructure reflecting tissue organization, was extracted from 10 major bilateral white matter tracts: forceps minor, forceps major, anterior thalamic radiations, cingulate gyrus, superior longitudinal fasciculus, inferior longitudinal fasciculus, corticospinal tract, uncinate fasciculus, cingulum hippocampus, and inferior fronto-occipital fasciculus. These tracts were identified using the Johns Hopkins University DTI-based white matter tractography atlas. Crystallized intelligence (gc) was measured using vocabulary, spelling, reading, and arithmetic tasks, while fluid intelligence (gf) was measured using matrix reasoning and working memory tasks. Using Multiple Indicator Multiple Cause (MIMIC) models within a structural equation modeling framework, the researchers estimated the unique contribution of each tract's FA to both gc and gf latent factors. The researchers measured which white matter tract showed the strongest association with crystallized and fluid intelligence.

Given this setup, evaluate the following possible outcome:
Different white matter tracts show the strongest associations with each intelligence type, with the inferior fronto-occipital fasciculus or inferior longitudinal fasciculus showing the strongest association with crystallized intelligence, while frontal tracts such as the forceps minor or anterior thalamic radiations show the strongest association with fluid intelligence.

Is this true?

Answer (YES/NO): NO